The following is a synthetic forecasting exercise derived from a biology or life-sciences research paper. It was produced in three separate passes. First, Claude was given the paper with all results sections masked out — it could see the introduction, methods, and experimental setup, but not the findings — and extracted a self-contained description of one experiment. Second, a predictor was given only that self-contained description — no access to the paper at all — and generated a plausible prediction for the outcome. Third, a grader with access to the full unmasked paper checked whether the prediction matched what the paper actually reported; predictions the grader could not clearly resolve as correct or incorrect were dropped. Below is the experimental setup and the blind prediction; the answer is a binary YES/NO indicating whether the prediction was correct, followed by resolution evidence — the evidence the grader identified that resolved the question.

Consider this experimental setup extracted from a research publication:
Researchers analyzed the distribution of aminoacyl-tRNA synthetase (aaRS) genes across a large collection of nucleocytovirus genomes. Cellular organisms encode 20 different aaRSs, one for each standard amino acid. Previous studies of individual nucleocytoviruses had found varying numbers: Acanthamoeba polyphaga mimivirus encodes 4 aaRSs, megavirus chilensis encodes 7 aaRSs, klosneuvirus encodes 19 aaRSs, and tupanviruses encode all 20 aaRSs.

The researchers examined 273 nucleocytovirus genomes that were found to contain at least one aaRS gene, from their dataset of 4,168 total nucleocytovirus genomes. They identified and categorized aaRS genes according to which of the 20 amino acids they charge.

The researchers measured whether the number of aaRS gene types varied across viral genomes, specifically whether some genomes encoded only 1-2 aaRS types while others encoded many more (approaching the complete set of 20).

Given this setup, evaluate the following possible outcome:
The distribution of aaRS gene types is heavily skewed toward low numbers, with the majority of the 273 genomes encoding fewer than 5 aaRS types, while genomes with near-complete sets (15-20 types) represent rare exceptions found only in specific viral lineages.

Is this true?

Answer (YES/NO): YES